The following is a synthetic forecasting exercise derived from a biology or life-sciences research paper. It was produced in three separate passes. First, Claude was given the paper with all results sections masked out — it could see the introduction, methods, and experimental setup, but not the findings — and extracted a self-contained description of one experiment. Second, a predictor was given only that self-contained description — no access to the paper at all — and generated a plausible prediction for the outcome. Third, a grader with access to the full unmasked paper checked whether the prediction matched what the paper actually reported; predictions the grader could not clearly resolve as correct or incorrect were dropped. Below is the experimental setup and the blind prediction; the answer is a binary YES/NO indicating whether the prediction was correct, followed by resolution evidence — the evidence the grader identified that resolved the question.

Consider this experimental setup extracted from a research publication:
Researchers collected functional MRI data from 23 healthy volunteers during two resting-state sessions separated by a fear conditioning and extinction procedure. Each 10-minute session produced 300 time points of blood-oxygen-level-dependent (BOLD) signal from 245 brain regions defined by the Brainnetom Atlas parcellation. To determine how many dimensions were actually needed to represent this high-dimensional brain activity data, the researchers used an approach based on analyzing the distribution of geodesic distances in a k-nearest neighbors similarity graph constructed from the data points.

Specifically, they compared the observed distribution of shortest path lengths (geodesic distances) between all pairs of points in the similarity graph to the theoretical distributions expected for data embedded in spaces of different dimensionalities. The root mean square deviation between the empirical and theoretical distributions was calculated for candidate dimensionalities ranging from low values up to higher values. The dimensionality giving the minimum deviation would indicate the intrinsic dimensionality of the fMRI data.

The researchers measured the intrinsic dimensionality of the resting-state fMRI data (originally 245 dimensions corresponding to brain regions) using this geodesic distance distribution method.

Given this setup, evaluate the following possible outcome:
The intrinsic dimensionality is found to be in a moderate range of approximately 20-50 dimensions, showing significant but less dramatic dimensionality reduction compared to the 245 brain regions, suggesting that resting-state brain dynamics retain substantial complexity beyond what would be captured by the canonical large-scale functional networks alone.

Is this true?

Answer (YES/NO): NO